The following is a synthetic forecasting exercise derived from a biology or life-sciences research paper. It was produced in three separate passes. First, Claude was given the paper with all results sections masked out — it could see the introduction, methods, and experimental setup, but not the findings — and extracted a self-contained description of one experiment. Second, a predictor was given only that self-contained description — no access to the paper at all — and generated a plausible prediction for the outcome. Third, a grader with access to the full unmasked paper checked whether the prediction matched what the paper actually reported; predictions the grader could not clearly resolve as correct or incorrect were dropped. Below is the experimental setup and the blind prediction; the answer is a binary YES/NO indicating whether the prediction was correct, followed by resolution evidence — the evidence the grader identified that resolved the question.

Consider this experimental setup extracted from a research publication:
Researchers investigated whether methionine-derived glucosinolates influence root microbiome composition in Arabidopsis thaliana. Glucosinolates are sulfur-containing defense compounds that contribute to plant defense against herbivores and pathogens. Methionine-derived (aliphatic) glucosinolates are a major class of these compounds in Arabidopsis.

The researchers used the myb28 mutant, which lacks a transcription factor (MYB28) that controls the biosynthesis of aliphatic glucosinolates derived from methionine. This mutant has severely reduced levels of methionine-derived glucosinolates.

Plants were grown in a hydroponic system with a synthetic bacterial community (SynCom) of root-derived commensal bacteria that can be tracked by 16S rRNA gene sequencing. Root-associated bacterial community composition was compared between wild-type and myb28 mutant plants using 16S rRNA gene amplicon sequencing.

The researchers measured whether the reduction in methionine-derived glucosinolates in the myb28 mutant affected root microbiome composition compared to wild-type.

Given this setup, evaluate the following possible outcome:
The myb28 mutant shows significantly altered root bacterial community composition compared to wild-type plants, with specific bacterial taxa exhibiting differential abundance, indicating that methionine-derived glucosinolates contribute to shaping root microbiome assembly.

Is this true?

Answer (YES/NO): NO